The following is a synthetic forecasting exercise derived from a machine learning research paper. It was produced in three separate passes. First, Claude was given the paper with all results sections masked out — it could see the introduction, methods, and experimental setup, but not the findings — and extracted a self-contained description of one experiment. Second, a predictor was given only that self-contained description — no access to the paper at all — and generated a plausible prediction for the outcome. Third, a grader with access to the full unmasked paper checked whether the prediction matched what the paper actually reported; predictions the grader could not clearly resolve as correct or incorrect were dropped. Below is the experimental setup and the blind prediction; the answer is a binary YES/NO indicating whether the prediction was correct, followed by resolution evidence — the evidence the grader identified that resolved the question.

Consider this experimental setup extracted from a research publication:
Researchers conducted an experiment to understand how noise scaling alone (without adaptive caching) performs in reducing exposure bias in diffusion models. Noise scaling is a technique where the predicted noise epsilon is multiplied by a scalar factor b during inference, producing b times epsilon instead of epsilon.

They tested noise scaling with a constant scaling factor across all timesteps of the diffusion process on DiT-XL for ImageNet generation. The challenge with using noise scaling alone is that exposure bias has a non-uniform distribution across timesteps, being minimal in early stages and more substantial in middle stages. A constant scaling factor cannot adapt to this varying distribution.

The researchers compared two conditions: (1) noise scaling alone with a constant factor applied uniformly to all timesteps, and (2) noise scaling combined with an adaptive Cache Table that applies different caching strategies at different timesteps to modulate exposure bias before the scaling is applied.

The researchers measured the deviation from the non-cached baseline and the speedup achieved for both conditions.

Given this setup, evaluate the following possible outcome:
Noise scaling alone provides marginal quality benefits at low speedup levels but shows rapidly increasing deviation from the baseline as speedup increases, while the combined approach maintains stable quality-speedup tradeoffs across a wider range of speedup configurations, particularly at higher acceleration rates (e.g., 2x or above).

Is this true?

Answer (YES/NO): NO